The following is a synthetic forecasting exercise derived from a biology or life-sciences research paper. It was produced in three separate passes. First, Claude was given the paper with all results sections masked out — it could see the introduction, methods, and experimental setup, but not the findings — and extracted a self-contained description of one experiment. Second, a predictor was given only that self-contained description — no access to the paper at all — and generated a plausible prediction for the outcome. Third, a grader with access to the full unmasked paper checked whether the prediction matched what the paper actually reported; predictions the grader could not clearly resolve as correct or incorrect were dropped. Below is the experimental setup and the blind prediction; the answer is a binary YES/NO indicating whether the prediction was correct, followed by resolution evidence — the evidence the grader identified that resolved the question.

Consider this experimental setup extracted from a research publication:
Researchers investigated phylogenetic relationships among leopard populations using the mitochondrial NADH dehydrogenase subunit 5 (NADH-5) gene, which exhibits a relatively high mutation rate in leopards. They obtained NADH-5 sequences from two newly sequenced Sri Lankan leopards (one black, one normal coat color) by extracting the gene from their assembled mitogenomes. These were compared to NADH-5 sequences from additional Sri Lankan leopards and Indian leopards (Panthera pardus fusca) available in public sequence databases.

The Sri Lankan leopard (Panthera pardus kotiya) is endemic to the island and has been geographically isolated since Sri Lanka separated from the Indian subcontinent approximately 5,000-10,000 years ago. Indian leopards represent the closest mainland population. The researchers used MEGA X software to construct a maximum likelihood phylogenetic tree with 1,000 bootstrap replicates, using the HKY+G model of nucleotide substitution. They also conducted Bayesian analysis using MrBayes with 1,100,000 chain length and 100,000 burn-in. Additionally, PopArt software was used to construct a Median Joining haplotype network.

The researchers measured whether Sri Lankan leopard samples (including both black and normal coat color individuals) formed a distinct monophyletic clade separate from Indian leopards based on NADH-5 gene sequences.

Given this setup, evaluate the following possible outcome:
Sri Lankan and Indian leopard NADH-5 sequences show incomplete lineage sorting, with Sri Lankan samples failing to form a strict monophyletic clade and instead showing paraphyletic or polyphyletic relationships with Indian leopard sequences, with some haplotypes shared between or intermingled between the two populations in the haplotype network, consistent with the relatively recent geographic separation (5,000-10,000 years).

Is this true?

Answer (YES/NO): NO